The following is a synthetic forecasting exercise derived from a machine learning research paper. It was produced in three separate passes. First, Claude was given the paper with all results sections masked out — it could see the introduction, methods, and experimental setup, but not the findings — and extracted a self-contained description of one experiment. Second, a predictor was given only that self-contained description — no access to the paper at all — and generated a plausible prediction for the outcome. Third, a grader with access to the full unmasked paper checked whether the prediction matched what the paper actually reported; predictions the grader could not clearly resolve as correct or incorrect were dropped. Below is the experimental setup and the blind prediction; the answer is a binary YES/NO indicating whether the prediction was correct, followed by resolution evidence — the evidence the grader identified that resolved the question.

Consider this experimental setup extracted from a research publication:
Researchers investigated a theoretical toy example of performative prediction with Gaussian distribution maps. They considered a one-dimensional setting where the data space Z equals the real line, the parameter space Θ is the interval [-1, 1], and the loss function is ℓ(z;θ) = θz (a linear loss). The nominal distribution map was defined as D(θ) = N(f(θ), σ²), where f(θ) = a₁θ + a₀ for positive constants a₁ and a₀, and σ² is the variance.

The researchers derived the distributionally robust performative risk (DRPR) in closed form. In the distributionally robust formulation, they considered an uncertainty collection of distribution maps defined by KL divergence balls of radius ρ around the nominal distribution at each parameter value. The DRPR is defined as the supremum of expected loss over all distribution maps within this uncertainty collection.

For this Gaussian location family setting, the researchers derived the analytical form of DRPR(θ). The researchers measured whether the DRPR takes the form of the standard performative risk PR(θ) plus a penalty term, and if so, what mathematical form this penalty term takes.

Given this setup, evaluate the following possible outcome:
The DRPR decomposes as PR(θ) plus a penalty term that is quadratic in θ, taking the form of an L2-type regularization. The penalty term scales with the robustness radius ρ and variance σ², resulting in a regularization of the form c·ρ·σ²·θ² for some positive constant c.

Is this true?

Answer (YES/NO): NO